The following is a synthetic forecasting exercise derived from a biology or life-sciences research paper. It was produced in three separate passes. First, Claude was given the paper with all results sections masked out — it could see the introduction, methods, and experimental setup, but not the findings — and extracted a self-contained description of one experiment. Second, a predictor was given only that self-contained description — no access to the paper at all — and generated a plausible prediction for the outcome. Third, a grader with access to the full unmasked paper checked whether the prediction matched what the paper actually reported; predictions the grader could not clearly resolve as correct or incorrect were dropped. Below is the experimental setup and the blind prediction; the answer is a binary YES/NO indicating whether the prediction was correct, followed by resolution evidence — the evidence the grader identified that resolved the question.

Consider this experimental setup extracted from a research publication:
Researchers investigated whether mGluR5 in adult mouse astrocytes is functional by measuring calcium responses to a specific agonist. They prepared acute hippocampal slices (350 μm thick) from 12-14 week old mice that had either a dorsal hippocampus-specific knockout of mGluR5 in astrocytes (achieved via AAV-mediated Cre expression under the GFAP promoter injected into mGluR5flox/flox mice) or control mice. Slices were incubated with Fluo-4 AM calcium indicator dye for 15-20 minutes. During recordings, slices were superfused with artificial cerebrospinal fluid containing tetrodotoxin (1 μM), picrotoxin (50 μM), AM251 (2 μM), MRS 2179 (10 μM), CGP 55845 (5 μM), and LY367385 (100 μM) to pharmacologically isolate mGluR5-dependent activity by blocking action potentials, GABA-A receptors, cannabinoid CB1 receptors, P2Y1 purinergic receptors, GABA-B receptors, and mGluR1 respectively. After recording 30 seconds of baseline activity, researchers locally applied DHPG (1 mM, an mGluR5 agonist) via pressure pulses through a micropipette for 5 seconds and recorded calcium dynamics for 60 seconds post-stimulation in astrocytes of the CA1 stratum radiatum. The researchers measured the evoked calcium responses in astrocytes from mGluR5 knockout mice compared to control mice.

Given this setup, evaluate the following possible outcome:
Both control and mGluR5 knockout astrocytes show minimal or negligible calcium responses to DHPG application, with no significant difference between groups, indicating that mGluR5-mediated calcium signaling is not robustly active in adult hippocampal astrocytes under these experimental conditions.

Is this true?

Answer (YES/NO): NO